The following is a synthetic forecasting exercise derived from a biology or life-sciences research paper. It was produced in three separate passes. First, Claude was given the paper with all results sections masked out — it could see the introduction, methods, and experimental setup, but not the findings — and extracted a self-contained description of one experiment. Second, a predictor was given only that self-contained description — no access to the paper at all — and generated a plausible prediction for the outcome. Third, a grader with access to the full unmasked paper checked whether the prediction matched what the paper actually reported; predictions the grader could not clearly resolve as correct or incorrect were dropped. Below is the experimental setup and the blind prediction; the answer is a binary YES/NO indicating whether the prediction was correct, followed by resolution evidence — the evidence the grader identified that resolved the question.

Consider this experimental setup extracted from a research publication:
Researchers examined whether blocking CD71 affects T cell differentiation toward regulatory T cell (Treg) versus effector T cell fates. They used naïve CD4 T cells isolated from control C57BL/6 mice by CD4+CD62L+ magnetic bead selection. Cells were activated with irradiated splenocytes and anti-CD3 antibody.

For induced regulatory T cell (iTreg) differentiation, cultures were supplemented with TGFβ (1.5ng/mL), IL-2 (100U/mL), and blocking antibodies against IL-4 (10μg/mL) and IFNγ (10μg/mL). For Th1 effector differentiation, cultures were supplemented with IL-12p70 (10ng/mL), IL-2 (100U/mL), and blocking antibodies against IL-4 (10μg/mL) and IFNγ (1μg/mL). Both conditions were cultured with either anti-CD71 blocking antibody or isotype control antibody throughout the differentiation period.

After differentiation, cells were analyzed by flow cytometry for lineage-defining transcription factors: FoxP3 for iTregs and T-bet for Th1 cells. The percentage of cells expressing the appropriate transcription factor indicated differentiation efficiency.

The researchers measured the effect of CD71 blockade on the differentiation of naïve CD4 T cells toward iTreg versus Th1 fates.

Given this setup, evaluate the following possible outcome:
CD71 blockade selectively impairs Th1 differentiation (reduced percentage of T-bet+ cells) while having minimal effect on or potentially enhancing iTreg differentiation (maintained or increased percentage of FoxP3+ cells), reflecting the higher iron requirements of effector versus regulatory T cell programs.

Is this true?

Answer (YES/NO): YES